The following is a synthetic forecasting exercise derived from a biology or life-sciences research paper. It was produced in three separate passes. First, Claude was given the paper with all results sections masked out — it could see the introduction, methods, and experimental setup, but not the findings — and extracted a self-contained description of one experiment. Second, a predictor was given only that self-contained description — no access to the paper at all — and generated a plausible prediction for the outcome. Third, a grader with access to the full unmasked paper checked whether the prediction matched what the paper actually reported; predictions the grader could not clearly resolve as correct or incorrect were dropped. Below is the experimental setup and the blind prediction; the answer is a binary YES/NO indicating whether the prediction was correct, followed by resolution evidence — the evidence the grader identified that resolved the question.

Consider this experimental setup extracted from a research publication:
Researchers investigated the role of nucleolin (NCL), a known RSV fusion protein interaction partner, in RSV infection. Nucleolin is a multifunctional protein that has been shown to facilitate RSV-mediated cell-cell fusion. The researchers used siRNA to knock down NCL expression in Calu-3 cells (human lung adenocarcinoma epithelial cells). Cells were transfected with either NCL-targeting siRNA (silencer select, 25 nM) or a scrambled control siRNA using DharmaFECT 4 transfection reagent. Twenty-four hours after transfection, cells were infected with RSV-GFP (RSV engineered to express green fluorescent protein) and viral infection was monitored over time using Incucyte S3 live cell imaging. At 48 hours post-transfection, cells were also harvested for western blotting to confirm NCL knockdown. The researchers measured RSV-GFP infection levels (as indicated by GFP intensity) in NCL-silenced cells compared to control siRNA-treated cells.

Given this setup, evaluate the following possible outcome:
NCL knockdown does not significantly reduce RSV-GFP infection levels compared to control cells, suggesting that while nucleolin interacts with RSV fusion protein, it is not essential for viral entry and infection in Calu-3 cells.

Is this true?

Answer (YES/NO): NO